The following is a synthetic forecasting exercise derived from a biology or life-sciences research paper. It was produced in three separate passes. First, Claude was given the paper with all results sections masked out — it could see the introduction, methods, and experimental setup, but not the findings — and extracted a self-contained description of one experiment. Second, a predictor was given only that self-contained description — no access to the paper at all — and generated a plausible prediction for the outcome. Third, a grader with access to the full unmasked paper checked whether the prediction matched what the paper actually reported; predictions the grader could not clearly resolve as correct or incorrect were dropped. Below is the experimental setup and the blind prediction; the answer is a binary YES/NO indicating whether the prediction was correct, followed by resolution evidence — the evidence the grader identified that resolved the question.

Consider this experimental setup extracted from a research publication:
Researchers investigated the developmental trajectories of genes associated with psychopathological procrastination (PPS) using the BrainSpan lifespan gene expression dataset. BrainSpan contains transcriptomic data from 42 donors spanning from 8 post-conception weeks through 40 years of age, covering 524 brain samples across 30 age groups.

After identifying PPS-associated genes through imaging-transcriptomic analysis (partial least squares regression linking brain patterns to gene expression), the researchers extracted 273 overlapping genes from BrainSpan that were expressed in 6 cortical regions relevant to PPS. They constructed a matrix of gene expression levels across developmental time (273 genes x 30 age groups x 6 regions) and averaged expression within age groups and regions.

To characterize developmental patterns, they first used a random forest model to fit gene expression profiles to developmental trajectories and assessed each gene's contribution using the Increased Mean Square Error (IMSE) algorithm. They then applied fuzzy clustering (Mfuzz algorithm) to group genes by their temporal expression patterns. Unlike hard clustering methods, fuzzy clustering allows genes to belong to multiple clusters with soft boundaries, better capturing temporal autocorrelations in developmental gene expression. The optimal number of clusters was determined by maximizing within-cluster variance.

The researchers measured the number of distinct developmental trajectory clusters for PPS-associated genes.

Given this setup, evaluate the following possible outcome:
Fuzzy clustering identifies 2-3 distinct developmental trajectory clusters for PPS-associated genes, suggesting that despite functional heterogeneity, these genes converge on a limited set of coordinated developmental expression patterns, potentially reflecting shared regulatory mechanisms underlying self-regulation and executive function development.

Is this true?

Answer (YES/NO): YES